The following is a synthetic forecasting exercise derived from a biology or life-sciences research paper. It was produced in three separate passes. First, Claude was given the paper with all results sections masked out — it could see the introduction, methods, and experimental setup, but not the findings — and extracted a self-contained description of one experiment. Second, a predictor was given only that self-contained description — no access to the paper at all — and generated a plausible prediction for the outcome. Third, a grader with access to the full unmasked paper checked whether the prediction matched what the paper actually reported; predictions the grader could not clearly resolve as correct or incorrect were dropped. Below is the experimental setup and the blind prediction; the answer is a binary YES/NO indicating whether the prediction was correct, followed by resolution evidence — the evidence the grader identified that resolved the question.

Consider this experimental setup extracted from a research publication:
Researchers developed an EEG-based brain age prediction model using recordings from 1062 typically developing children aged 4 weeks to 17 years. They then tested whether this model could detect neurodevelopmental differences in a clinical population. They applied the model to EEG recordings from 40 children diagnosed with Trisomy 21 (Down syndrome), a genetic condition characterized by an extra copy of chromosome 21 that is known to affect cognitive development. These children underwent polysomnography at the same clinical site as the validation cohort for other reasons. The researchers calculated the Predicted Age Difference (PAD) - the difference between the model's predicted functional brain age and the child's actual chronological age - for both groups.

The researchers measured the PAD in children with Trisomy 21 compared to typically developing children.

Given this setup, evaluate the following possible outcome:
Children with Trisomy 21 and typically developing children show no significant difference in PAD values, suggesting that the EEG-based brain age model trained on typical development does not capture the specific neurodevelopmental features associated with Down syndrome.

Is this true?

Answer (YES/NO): NO